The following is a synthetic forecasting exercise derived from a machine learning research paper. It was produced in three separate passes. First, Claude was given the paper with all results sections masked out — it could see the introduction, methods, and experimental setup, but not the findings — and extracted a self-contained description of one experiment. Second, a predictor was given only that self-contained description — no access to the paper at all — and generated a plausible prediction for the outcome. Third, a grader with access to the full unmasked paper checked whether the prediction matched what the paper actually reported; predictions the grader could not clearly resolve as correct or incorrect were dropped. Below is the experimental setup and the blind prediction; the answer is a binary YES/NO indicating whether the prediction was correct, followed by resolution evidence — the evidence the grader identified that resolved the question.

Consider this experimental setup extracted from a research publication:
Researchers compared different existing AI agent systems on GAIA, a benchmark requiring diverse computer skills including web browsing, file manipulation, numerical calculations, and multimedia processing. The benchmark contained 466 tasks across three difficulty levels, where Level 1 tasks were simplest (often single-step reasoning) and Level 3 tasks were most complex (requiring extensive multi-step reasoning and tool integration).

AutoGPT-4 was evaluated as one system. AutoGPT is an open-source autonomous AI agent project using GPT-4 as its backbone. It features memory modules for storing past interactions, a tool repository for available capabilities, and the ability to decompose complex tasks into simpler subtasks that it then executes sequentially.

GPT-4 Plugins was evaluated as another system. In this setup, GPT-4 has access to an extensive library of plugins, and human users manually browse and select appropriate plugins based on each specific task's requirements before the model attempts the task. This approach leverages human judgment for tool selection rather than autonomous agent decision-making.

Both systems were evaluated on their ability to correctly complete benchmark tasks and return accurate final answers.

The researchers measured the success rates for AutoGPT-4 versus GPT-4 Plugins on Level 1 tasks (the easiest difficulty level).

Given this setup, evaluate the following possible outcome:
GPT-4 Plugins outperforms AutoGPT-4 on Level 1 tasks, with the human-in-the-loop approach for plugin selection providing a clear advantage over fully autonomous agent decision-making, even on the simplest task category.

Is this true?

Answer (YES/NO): YES